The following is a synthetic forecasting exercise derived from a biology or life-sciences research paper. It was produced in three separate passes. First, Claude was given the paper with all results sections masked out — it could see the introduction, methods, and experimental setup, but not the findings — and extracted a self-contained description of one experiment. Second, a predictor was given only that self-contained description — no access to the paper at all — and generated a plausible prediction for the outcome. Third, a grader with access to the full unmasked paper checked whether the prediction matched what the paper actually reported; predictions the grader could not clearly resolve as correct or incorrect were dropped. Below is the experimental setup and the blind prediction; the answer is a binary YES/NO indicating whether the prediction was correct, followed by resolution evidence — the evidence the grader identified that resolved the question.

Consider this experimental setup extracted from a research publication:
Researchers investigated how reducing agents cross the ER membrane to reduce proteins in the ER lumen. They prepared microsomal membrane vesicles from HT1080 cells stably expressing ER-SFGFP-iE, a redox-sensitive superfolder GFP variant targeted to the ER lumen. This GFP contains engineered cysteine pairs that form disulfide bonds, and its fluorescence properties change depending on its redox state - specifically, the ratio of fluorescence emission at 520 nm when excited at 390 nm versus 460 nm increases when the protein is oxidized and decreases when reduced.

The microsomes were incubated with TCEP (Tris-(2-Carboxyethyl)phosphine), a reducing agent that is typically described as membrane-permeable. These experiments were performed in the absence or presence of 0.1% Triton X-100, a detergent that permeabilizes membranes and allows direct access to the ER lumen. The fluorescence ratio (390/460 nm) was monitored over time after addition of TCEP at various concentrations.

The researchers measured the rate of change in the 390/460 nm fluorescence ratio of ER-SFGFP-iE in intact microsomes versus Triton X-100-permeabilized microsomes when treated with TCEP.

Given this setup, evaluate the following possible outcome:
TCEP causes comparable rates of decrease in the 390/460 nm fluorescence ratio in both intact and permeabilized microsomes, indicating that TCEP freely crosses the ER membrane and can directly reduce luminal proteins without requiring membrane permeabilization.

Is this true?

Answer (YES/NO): NO